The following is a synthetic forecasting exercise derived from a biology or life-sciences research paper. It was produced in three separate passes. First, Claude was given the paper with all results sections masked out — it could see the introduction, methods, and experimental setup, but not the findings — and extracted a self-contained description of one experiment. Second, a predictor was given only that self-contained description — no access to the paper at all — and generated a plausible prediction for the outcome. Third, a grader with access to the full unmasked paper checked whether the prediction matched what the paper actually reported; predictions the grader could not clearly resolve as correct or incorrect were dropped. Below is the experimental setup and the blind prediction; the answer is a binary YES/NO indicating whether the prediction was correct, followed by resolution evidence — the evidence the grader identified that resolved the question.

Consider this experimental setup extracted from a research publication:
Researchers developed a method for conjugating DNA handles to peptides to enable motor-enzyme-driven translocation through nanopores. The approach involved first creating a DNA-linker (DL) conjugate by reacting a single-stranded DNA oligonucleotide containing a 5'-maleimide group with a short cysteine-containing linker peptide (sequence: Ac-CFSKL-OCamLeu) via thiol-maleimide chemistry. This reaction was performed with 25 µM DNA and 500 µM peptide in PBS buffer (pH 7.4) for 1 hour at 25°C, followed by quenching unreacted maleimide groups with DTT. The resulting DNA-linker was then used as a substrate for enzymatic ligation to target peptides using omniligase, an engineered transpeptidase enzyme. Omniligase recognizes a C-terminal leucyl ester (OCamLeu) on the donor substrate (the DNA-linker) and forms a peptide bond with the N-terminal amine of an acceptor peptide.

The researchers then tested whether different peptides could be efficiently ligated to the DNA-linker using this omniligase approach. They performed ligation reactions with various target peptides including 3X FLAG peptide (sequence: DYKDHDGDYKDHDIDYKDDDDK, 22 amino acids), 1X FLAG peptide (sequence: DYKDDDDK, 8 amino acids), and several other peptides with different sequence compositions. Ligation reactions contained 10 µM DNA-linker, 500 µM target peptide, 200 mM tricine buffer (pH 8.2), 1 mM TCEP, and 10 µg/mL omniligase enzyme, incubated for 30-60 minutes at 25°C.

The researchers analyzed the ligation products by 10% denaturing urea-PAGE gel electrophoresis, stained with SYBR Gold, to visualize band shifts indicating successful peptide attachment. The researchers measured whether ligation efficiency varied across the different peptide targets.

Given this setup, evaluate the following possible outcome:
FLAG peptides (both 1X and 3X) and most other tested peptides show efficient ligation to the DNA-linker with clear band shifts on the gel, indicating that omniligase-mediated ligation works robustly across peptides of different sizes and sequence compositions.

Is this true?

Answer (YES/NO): NO